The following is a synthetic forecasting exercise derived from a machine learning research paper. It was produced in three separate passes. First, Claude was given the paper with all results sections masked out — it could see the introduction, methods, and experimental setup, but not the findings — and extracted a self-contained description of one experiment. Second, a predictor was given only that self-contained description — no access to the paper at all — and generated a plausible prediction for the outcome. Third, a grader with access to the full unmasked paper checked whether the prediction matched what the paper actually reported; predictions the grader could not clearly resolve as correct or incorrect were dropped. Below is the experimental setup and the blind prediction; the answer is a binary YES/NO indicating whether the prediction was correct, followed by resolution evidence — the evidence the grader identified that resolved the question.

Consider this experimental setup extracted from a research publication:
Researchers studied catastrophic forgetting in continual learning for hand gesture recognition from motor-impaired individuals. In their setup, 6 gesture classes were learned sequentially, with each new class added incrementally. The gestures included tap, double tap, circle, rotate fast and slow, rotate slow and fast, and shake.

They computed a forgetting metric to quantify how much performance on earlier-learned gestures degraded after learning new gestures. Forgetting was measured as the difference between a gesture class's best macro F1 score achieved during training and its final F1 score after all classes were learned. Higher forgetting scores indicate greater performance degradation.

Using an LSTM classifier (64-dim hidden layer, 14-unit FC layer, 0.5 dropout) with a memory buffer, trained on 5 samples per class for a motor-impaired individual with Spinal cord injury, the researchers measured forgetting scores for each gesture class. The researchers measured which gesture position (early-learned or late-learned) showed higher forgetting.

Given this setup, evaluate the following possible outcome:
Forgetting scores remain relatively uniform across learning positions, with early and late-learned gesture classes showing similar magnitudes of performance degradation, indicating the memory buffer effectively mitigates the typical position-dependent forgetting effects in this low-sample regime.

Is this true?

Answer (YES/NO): NO